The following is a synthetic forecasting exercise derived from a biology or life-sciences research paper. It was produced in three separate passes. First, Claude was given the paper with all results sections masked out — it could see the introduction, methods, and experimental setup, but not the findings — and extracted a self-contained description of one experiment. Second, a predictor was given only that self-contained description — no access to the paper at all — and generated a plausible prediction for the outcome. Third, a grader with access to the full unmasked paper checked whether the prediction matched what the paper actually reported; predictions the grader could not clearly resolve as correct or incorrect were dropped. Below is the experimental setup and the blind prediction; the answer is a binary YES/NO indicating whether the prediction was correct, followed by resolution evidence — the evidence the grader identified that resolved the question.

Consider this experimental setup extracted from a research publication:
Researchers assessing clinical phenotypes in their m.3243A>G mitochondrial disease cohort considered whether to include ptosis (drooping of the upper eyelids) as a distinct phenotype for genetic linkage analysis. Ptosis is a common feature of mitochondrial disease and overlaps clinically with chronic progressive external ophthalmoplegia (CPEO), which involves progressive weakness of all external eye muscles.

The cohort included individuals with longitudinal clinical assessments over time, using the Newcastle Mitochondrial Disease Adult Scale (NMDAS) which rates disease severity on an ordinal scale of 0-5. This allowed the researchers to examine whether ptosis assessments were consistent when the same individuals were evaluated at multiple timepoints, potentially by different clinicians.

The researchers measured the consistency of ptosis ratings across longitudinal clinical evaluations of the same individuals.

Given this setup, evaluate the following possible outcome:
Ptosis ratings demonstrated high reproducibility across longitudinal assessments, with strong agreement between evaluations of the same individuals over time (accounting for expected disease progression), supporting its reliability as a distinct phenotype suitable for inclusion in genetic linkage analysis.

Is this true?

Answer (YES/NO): NO